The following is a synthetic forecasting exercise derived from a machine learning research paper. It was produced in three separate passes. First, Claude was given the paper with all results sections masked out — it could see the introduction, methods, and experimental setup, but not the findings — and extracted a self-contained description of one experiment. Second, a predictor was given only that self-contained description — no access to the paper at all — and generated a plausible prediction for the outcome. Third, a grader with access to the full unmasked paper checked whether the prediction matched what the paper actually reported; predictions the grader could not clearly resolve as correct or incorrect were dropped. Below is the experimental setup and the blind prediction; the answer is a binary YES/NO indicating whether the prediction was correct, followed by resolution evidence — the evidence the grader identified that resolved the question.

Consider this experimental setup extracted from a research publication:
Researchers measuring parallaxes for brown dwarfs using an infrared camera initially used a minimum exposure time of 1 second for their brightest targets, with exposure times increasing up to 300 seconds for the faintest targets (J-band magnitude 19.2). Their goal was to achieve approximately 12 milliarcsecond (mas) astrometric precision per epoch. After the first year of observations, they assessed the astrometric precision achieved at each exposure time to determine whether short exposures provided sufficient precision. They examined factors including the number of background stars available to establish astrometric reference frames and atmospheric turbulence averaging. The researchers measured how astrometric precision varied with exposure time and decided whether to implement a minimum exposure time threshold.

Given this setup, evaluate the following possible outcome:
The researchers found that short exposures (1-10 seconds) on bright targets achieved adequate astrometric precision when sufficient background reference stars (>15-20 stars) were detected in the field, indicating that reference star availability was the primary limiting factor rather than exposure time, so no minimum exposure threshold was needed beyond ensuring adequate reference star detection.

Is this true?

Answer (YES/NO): NO